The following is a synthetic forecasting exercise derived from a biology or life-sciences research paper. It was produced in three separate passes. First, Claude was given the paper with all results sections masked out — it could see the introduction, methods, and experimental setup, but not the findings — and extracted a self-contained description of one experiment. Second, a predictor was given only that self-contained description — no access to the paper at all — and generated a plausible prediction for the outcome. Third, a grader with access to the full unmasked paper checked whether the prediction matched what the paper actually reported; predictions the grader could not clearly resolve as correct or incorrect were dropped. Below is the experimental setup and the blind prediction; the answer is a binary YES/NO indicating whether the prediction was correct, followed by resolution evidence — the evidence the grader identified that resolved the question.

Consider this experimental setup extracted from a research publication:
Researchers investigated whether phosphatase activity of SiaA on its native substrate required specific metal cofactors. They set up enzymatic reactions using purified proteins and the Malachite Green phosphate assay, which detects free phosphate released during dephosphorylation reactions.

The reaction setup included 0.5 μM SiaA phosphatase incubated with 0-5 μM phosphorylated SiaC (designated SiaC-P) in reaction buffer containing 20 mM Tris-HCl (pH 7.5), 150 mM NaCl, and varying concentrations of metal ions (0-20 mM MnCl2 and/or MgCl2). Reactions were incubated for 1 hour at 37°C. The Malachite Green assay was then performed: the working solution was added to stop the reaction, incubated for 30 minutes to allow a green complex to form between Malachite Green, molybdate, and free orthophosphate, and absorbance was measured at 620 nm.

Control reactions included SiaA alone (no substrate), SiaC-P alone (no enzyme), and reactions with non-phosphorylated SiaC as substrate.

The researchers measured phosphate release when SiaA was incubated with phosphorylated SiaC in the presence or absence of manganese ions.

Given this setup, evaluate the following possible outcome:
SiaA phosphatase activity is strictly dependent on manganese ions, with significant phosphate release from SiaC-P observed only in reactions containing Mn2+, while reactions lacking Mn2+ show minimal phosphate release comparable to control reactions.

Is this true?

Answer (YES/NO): NO